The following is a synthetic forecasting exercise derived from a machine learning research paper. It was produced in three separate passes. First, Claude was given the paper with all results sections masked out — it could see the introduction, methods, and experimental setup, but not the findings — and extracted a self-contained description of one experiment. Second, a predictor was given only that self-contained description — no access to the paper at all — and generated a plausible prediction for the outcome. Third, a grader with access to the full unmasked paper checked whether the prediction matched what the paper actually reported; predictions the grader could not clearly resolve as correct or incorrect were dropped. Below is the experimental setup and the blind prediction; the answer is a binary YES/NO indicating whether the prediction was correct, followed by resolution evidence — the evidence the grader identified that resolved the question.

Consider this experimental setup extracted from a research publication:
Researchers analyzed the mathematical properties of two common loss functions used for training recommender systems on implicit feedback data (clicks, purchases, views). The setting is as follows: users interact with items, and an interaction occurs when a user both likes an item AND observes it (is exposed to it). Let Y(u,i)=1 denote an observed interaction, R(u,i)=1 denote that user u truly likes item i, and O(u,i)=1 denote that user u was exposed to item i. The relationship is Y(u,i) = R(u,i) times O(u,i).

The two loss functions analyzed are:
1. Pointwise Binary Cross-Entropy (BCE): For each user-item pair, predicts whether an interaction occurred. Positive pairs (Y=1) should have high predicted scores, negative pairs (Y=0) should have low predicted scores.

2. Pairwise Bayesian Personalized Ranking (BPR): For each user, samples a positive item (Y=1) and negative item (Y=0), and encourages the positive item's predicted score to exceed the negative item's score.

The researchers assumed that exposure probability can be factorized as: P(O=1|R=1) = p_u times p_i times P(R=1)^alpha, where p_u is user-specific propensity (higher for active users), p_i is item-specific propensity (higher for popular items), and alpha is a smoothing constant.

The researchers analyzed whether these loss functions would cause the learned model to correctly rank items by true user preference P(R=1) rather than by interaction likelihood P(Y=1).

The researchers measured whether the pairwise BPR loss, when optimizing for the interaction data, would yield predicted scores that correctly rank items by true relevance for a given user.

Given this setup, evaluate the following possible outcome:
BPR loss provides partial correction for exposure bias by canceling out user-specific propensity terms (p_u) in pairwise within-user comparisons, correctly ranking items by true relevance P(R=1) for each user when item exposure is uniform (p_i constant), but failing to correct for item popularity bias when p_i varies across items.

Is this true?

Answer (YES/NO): YES